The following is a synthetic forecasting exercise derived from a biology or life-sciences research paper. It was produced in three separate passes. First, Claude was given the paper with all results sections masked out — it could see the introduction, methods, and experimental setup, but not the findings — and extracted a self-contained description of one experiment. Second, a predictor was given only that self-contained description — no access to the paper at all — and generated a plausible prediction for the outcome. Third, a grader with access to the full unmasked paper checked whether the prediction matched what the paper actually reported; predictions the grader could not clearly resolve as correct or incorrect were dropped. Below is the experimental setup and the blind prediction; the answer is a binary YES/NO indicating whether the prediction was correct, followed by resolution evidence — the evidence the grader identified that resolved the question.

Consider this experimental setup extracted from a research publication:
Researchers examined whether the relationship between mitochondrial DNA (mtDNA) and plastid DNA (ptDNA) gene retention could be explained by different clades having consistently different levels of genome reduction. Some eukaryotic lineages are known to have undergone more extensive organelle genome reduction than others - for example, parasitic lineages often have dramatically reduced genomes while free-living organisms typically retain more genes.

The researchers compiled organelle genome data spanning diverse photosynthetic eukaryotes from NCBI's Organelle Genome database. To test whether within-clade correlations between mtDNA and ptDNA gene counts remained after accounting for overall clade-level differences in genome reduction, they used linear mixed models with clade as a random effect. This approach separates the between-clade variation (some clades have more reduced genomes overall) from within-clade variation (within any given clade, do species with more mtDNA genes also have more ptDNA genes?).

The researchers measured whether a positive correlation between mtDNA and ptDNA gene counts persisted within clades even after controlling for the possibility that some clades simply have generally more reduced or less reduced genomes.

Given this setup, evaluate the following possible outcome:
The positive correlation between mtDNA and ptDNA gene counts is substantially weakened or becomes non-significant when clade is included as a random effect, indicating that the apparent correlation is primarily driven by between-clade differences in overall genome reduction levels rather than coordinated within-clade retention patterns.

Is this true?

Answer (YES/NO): NO